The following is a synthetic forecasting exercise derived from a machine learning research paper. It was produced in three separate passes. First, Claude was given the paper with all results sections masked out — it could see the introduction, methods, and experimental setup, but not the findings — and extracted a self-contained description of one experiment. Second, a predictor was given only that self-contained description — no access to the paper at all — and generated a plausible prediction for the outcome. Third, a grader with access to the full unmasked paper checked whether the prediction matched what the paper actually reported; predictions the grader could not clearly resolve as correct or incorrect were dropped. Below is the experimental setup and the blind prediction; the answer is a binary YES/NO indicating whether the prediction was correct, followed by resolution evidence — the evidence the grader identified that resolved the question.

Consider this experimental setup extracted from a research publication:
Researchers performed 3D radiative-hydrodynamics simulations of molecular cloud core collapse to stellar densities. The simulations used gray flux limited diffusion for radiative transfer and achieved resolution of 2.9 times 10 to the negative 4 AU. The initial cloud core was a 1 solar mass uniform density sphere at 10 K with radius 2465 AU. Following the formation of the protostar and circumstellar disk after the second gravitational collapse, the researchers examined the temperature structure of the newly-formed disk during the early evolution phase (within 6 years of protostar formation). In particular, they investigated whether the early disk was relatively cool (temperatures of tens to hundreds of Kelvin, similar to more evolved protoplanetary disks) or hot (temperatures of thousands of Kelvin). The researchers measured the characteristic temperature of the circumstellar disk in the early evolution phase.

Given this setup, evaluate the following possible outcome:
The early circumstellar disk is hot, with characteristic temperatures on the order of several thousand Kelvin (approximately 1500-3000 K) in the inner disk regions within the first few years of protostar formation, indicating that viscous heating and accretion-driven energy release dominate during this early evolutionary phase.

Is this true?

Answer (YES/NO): NO